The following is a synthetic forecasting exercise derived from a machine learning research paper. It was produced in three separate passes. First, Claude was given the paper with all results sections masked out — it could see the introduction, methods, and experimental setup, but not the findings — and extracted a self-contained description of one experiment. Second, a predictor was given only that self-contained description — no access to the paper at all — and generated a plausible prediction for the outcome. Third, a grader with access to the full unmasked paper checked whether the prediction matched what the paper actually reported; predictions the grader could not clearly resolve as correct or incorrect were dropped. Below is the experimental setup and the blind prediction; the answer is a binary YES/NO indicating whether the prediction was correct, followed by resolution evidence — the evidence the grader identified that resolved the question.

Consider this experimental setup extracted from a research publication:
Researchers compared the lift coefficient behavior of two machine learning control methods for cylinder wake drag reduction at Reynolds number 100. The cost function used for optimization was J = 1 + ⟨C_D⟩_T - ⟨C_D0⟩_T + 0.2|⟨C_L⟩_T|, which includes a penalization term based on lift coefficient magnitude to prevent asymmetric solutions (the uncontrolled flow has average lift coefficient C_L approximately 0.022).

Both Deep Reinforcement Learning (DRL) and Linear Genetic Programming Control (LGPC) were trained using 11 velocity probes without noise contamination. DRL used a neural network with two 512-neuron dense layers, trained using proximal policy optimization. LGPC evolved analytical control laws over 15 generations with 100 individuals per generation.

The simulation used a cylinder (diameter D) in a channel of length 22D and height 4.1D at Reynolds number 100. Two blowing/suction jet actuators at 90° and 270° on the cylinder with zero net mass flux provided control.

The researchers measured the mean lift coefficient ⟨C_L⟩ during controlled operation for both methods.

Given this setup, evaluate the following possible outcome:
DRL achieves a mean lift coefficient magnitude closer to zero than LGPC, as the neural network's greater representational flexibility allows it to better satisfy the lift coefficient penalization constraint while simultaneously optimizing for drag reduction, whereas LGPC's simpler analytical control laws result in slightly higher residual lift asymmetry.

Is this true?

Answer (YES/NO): NO